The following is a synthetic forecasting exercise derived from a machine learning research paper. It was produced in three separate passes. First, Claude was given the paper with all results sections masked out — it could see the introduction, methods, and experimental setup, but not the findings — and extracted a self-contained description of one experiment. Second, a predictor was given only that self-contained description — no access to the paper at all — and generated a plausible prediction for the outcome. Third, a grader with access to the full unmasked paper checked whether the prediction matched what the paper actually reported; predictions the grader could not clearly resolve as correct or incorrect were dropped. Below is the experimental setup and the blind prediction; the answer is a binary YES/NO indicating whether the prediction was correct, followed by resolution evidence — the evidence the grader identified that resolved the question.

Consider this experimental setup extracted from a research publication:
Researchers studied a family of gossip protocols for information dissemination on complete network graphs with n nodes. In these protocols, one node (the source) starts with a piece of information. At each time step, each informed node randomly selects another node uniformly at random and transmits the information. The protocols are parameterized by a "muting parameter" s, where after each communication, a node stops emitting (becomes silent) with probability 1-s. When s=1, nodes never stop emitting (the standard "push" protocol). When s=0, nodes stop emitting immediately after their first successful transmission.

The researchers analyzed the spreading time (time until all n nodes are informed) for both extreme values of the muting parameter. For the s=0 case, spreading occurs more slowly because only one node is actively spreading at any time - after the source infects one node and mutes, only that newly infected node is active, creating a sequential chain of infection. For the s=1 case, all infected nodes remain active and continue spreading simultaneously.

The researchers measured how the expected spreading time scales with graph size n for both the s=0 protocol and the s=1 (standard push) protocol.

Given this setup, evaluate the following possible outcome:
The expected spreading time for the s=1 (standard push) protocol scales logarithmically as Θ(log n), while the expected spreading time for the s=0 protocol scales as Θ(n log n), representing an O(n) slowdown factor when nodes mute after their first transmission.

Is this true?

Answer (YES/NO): YES